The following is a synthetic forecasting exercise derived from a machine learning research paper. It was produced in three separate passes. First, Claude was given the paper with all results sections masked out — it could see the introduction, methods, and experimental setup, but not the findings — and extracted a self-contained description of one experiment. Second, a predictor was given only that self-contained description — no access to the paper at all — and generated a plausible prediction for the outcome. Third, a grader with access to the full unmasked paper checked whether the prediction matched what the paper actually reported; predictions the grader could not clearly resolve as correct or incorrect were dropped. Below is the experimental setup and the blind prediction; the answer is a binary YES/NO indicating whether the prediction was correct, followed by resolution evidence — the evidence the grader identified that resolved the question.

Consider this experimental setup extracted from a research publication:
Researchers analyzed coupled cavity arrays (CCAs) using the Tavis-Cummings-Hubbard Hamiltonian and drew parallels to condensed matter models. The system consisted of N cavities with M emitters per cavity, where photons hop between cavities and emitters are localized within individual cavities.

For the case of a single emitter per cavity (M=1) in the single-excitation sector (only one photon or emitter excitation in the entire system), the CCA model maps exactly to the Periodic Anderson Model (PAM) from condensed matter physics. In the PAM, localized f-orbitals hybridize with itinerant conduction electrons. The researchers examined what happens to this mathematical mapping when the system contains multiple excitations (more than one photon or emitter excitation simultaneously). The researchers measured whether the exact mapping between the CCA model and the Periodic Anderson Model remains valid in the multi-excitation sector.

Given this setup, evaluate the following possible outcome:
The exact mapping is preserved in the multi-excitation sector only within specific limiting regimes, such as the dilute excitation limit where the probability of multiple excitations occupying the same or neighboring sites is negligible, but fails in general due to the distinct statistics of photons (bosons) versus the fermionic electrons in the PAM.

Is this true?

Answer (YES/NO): NO